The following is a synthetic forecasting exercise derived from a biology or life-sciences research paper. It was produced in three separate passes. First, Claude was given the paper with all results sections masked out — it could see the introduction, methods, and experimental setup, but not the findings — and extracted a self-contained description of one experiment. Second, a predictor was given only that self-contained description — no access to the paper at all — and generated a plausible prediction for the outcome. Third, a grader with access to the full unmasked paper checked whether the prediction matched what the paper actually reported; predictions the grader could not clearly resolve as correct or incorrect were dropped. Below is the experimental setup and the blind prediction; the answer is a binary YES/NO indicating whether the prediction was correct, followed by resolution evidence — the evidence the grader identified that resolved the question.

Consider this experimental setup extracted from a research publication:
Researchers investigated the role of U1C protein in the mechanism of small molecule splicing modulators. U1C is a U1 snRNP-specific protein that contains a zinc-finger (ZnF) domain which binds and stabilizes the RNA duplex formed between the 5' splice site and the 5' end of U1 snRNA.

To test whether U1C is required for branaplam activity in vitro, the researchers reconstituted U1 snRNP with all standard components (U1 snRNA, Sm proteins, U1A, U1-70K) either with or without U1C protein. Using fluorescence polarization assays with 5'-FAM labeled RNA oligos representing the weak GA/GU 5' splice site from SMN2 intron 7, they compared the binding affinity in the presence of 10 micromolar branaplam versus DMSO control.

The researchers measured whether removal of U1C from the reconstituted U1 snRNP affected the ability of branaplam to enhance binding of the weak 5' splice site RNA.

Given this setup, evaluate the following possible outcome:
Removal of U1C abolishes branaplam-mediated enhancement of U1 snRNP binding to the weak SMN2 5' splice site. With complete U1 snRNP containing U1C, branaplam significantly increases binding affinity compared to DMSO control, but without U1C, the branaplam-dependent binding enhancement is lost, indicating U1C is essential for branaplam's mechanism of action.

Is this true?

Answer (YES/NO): YES